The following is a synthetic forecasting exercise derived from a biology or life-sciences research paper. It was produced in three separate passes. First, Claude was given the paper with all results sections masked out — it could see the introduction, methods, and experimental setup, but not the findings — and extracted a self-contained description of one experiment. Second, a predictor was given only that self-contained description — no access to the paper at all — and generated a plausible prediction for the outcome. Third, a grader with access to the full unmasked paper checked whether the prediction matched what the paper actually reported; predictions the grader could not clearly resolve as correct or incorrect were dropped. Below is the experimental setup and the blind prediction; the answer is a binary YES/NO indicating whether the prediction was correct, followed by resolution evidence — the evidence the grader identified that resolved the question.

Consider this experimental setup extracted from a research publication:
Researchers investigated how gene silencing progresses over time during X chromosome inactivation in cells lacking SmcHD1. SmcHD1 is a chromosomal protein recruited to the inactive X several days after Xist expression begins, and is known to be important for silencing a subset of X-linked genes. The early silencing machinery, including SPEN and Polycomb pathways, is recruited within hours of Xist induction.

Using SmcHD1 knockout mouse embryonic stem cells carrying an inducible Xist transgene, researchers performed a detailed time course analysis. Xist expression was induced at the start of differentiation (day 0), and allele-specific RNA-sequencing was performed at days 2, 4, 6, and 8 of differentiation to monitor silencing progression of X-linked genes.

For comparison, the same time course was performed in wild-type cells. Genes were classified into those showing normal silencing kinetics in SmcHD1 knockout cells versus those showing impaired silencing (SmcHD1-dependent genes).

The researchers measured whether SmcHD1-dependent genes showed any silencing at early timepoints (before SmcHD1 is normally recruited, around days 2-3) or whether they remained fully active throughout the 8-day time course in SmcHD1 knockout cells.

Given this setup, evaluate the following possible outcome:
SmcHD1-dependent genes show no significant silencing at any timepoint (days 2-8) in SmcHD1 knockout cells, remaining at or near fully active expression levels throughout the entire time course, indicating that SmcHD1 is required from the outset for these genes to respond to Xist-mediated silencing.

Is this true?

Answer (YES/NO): NO